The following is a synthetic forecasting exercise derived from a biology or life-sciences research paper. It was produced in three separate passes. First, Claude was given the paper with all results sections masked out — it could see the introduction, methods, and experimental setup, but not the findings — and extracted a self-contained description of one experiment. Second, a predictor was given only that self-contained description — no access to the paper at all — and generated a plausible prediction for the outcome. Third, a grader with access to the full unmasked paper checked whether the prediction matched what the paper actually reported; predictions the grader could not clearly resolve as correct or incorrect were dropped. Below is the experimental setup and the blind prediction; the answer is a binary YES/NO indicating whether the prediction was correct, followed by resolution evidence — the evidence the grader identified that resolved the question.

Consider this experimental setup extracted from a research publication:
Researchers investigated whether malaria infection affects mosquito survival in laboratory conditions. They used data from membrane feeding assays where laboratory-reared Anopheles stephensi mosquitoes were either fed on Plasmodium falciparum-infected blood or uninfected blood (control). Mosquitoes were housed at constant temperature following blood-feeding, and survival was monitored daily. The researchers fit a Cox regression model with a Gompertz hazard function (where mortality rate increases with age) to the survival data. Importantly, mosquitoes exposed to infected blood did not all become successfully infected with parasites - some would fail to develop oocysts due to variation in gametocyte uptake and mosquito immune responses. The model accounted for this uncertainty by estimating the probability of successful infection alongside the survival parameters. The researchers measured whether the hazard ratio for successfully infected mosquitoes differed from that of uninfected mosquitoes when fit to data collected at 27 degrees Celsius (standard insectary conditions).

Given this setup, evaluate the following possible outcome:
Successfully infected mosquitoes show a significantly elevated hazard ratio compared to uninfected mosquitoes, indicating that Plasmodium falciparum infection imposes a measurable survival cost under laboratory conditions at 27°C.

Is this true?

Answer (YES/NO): YES